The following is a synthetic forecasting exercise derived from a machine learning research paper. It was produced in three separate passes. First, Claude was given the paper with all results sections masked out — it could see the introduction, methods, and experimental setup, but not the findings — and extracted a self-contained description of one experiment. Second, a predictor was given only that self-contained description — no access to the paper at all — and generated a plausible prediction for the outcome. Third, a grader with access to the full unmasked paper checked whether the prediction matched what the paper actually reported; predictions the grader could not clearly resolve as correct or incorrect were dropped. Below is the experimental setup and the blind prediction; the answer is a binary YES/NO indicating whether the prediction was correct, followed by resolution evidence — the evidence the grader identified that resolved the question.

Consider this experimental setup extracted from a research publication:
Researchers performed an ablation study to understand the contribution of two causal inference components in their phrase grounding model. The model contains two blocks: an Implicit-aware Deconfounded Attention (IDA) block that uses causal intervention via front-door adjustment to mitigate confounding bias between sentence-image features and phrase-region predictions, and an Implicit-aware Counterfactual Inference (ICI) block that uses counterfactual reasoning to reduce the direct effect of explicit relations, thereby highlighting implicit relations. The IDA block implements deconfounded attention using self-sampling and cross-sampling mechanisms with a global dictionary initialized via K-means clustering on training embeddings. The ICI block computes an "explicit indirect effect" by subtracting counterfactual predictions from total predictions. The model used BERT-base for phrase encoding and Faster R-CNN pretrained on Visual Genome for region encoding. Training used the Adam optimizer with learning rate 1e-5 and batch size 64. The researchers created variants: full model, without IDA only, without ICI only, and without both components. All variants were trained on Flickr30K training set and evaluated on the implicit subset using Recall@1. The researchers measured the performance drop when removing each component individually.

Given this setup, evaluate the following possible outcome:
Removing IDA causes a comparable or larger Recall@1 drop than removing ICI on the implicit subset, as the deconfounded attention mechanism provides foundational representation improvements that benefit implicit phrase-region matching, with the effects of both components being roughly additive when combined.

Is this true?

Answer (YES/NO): NO